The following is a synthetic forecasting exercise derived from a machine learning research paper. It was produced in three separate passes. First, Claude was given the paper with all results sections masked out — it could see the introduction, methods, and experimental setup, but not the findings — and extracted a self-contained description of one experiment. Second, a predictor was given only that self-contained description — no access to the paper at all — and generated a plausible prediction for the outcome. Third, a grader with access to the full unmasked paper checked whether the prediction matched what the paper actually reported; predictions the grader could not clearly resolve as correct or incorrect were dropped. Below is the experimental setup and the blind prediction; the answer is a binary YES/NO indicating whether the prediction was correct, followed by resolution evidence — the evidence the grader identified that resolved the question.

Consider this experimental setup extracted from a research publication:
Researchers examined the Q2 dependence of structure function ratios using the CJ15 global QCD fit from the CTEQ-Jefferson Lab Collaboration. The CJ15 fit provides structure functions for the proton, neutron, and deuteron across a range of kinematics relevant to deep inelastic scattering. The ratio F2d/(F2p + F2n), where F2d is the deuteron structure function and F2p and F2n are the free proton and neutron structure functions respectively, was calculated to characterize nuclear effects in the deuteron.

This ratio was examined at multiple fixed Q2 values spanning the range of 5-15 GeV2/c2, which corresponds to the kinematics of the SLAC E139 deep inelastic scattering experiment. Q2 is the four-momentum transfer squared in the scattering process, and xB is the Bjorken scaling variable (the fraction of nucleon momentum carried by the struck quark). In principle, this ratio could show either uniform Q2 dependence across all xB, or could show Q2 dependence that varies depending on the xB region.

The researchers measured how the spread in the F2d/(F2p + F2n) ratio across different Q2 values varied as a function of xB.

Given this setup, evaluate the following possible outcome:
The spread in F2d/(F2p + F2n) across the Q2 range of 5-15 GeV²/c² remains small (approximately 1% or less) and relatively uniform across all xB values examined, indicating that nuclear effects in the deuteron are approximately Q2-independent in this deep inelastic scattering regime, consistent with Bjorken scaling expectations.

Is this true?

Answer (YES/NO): NO